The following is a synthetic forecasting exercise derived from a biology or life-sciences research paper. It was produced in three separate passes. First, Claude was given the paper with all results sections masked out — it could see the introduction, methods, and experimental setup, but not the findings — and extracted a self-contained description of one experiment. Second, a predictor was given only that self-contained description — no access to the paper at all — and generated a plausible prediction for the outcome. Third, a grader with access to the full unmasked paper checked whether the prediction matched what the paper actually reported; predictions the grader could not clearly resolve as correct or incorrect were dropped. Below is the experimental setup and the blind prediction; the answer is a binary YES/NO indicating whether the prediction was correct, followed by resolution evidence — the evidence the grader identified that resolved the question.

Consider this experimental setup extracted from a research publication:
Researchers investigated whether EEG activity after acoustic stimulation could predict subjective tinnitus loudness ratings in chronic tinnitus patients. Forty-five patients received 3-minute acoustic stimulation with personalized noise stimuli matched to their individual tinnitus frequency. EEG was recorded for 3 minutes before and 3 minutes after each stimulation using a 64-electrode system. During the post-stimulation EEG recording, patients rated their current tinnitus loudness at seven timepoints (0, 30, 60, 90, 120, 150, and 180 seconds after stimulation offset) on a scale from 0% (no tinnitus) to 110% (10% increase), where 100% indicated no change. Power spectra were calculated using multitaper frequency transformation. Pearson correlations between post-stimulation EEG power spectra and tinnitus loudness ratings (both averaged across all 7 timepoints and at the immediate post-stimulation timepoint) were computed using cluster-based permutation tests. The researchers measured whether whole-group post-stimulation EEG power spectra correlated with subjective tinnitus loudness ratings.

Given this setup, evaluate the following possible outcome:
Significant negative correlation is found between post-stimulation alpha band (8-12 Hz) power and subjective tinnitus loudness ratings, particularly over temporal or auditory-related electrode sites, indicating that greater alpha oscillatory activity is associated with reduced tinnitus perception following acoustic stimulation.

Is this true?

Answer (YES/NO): NO